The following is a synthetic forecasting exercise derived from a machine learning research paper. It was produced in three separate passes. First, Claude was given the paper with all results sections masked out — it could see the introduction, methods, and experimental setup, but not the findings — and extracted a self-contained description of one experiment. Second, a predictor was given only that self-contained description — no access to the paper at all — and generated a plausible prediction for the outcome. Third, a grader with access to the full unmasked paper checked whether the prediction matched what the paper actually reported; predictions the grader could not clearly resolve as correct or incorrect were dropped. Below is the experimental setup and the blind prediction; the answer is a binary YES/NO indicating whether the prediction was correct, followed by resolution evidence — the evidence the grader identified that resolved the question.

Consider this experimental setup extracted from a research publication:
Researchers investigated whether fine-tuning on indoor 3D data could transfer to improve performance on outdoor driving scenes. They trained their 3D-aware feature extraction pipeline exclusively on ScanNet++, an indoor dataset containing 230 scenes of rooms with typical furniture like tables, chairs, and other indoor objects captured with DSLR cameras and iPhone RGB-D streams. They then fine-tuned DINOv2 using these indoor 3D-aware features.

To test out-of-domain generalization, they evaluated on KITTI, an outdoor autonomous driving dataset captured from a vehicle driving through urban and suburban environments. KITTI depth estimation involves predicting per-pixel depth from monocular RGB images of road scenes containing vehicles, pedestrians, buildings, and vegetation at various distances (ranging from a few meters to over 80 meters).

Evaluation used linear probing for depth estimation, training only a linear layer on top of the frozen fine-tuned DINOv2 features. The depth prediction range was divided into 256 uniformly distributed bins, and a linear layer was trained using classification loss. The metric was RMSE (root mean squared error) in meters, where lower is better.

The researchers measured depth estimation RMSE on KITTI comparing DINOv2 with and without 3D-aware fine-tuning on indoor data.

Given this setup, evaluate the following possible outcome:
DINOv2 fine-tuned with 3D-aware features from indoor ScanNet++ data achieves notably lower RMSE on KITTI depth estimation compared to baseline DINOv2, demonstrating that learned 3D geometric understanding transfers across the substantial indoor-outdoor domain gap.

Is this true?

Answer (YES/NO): NO